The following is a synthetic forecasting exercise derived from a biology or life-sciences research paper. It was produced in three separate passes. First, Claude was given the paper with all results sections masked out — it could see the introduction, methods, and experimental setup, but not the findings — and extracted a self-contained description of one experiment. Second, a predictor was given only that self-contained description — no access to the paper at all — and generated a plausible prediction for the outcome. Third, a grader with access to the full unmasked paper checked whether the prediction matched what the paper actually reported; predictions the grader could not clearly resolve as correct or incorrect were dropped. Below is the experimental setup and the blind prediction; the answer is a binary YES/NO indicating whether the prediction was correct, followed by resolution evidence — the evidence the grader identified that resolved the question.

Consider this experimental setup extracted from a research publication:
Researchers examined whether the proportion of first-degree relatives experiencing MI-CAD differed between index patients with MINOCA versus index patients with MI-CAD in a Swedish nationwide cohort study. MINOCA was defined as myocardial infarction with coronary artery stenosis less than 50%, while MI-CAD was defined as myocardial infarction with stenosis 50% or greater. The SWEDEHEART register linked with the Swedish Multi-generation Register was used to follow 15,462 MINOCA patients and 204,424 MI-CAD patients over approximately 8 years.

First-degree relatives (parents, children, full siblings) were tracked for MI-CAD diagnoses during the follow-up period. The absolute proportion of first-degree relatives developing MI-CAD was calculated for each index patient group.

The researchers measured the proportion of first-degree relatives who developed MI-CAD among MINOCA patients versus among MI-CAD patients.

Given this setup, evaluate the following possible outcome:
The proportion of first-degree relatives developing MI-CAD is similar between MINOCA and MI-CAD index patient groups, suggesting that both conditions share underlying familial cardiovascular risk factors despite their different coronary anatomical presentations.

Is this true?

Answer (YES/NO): NO